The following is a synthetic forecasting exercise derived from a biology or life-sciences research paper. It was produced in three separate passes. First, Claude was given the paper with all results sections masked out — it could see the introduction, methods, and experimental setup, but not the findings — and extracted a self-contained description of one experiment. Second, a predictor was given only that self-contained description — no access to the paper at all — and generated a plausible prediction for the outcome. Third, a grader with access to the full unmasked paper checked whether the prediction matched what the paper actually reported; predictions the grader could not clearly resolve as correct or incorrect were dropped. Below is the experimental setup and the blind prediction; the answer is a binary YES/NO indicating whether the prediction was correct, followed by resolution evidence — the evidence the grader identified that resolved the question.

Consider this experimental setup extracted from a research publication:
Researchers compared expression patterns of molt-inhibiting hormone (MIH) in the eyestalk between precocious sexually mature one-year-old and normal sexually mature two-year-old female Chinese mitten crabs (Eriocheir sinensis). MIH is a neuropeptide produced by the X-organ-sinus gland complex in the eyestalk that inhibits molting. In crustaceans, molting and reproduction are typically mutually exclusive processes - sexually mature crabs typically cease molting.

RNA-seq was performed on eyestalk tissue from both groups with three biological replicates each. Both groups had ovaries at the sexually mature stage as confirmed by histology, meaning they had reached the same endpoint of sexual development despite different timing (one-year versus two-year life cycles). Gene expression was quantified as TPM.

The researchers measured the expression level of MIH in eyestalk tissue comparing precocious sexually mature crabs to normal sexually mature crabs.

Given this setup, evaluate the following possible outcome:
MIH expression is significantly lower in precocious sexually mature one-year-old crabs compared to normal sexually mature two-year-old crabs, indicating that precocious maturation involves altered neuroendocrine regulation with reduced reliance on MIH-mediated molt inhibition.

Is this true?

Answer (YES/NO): NO